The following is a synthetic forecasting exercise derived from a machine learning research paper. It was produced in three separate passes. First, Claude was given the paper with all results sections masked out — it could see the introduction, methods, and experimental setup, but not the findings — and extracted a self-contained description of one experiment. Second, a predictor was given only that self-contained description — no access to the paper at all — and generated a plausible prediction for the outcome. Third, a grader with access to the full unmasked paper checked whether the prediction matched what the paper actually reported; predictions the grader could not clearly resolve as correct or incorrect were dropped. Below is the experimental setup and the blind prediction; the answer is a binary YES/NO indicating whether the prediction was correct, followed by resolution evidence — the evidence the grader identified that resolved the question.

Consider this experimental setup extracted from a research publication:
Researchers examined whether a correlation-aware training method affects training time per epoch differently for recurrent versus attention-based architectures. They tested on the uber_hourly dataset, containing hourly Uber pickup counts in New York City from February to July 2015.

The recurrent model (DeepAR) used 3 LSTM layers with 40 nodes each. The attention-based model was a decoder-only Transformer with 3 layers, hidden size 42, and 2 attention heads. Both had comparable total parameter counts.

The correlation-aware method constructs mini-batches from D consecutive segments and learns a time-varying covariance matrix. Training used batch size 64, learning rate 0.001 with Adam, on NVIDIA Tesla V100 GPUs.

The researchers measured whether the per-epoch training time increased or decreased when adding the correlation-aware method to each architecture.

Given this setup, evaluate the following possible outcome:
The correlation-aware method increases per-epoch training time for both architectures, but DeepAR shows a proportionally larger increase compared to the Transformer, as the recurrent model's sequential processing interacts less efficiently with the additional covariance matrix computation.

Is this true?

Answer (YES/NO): NO